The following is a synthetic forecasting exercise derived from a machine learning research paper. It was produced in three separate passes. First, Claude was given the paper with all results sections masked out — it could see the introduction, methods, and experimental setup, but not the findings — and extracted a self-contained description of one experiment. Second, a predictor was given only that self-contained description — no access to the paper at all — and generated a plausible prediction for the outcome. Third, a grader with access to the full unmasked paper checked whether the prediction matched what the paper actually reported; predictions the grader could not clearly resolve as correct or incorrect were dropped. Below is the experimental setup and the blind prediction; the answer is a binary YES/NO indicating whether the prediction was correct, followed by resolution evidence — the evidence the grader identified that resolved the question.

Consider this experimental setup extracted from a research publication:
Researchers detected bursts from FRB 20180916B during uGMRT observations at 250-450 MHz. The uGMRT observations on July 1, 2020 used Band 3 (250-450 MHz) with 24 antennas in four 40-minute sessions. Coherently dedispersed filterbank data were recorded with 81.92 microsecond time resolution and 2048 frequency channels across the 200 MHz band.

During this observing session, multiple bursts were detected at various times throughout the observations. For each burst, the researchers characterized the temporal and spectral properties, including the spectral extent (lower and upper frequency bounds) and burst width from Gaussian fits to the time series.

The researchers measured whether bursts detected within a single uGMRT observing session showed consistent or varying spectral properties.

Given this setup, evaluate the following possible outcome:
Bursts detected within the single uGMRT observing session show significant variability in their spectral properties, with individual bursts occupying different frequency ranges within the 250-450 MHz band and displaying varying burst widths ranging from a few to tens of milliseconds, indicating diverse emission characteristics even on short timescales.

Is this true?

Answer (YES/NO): NO